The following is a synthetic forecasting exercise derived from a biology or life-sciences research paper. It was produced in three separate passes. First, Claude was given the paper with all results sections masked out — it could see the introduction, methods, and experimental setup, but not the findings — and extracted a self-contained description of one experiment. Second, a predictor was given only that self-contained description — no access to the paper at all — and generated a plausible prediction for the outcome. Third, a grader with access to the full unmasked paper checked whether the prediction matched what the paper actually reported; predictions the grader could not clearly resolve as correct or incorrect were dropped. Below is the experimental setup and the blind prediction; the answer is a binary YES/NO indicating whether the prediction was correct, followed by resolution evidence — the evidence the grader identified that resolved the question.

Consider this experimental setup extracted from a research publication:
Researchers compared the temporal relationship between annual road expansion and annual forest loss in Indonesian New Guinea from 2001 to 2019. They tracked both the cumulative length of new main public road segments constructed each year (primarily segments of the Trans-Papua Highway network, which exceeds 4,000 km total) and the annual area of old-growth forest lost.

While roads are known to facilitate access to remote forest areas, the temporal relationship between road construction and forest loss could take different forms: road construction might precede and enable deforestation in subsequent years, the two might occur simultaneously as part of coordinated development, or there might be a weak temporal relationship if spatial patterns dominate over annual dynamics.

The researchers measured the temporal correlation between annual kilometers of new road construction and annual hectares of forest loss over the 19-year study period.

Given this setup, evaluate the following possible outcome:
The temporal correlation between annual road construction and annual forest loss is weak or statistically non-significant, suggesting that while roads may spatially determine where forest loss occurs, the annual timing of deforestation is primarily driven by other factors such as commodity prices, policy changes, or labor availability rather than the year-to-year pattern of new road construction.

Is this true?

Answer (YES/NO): NO